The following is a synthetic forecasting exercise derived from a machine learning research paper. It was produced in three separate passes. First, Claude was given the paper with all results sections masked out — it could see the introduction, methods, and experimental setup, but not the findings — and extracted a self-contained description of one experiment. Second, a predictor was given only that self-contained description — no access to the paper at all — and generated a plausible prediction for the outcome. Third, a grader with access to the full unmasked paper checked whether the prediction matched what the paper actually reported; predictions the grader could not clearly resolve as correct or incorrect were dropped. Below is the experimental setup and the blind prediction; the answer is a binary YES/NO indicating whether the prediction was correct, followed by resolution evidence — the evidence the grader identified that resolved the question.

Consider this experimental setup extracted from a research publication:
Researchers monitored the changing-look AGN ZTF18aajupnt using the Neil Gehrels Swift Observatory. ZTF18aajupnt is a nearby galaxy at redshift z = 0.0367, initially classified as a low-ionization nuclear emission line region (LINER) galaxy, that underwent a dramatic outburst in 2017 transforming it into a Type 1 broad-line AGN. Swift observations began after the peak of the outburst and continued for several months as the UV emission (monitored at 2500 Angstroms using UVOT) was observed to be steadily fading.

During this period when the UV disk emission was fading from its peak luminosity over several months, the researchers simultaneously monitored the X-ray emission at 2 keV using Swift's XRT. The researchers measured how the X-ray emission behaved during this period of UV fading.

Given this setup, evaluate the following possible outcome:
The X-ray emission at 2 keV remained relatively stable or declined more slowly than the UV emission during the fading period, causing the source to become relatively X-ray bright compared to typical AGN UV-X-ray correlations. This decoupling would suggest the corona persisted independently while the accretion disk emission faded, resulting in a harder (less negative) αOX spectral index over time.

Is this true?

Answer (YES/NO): NO